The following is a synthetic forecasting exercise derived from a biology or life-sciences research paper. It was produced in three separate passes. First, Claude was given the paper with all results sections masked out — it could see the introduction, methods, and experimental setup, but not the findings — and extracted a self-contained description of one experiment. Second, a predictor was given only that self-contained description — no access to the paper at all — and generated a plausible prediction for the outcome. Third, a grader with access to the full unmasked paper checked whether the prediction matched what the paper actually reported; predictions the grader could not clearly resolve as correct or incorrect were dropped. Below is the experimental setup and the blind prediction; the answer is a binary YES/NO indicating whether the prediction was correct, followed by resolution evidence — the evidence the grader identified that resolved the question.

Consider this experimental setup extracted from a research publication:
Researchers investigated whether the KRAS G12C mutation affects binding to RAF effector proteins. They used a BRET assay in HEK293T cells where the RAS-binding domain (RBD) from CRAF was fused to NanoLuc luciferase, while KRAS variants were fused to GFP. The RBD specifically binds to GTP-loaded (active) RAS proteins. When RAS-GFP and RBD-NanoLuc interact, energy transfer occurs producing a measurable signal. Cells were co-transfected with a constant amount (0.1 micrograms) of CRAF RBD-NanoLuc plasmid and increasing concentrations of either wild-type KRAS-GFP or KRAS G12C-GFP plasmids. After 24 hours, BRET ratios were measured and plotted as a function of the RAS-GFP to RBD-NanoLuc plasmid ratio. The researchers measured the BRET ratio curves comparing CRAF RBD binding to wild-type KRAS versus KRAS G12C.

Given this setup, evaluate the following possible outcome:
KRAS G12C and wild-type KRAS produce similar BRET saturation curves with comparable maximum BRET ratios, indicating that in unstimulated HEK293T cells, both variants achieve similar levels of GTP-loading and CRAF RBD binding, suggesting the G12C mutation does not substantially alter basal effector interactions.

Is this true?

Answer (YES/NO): NO